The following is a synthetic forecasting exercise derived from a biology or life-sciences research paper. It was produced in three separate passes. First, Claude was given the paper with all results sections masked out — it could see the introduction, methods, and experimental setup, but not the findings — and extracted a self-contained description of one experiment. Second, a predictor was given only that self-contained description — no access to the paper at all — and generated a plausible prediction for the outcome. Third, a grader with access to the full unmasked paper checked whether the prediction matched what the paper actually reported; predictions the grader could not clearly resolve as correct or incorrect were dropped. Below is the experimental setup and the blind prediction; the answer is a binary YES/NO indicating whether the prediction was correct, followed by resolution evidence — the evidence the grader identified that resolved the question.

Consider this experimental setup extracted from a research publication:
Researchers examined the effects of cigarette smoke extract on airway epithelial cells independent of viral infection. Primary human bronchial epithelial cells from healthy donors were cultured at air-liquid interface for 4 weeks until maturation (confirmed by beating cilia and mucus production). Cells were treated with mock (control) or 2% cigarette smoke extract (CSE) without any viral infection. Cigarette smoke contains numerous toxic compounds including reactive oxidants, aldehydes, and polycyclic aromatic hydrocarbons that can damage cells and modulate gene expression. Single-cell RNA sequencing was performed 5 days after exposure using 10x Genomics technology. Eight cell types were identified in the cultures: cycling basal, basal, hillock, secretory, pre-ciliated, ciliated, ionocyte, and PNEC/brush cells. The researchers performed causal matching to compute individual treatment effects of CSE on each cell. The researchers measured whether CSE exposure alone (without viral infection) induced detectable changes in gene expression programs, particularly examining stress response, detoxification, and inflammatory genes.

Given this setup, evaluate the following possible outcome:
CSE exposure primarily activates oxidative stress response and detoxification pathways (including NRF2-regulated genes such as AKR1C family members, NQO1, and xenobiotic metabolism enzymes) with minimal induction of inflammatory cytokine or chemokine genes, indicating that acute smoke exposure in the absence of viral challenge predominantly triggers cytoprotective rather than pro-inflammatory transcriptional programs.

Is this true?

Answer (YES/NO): NO